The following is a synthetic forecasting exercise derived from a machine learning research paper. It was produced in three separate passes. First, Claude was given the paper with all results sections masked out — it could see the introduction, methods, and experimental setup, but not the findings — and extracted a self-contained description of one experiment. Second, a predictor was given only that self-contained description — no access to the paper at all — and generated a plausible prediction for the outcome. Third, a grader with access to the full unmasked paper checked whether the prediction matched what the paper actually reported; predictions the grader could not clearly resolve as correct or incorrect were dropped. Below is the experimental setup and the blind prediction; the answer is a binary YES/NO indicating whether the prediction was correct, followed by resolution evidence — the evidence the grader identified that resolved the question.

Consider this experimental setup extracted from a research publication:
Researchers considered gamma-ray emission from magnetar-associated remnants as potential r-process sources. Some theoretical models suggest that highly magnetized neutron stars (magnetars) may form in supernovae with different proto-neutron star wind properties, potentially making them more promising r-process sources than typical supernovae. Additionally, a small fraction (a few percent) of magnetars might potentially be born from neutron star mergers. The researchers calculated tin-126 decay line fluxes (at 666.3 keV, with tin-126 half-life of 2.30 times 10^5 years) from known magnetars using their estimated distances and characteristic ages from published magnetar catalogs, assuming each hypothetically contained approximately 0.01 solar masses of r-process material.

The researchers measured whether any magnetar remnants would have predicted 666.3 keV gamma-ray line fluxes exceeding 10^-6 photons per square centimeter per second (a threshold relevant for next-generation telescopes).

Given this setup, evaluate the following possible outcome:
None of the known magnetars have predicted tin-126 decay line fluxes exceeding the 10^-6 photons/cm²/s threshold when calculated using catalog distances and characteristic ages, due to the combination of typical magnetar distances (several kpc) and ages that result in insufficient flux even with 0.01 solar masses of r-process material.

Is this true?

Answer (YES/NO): YES